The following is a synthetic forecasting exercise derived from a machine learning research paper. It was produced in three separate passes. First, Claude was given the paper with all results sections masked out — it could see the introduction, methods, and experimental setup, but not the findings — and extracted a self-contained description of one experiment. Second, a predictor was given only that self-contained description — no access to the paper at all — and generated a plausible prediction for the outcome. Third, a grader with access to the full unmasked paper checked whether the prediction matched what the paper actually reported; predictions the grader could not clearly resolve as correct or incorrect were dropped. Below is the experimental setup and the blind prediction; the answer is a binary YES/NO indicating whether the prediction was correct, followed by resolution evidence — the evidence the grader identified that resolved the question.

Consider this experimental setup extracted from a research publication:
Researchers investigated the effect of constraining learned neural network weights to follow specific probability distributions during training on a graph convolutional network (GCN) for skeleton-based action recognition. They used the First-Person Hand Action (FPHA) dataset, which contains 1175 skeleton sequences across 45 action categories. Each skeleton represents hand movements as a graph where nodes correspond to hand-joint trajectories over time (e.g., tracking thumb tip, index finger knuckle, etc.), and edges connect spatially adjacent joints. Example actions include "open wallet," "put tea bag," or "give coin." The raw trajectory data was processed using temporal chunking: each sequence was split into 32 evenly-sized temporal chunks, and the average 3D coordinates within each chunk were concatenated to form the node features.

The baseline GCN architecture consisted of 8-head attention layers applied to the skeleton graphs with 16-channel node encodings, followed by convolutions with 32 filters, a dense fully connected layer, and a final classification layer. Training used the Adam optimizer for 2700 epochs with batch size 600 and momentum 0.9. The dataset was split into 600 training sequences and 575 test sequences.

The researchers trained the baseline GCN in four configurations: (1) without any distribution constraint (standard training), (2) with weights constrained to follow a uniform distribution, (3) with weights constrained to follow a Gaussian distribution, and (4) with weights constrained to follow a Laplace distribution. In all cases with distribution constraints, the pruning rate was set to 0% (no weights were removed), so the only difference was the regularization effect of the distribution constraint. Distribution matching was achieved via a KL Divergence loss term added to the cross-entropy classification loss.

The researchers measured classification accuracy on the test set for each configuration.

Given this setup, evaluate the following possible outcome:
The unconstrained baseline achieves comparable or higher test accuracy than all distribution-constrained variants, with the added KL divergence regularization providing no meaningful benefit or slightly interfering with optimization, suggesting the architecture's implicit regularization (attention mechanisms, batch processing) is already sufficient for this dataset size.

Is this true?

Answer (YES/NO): NO